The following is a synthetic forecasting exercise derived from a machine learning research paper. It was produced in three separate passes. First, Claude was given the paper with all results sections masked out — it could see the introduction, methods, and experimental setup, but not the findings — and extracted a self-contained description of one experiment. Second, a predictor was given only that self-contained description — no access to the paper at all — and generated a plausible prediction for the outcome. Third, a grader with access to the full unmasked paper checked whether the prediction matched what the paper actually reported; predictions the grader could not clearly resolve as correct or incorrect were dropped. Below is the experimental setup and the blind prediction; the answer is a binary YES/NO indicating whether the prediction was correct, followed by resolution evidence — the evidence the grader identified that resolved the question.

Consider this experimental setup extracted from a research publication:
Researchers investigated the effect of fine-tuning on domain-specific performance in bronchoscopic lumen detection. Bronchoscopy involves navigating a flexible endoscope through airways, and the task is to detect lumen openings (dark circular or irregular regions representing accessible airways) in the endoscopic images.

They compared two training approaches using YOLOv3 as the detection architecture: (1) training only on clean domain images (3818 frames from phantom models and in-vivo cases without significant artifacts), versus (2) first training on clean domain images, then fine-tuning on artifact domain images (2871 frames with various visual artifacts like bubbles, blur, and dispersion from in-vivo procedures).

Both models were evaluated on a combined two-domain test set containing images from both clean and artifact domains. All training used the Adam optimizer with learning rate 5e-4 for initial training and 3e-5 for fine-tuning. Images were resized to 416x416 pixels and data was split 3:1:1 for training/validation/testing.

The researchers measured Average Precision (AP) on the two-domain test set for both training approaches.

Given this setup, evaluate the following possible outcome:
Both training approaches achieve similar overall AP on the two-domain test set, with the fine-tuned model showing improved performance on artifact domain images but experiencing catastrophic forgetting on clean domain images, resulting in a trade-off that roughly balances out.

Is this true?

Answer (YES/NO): NO